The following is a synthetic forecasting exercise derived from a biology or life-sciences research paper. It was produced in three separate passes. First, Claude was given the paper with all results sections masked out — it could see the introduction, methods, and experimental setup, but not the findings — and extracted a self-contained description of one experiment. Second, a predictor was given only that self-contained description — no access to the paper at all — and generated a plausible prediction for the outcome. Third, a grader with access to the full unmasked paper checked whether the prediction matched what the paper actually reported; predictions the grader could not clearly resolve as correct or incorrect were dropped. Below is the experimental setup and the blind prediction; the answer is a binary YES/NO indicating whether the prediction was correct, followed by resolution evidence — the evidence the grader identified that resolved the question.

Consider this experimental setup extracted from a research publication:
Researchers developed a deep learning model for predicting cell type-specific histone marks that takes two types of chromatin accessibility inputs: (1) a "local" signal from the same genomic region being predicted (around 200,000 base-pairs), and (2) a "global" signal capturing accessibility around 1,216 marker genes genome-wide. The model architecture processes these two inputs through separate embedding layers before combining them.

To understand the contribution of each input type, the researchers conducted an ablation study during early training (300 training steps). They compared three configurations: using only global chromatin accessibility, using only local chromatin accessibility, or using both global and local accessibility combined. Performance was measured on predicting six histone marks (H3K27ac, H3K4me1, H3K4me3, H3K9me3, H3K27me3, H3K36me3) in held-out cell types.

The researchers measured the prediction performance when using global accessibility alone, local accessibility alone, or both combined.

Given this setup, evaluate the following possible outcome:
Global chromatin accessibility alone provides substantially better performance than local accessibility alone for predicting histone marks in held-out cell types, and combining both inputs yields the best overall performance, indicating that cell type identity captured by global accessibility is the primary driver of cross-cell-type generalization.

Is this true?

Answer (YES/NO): NO